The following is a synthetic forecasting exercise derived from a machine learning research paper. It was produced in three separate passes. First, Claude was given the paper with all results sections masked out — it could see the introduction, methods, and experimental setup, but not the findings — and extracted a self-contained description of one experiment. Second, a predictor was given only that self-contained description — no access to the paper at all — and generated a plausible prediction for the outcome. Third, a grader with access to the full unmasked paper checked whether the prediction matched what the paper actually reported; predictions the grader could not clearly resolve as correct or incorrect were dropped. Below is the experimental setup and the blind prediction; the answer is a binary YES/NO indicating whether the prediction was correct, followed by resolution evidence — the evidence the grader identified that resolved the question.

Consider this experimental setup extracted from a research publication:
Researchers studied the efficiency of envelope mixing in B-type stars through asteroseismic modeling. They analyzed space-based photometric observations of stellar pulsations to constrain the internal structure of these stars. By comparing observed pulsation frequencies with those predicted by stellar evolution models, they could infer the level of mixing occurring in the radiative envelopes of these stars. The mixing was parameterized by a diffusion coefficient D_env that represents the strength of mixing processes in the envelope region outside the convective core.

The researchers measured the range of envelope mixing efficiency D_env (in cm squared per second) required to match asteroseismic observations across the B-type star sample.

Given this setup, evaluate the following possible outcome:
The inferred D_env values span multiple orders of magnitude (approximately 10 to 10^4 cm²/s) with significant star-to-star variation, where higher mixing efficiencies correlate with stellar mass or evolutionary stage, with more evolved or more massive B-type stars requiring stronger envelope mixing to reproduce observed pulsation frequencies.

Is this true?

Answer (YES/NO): NO